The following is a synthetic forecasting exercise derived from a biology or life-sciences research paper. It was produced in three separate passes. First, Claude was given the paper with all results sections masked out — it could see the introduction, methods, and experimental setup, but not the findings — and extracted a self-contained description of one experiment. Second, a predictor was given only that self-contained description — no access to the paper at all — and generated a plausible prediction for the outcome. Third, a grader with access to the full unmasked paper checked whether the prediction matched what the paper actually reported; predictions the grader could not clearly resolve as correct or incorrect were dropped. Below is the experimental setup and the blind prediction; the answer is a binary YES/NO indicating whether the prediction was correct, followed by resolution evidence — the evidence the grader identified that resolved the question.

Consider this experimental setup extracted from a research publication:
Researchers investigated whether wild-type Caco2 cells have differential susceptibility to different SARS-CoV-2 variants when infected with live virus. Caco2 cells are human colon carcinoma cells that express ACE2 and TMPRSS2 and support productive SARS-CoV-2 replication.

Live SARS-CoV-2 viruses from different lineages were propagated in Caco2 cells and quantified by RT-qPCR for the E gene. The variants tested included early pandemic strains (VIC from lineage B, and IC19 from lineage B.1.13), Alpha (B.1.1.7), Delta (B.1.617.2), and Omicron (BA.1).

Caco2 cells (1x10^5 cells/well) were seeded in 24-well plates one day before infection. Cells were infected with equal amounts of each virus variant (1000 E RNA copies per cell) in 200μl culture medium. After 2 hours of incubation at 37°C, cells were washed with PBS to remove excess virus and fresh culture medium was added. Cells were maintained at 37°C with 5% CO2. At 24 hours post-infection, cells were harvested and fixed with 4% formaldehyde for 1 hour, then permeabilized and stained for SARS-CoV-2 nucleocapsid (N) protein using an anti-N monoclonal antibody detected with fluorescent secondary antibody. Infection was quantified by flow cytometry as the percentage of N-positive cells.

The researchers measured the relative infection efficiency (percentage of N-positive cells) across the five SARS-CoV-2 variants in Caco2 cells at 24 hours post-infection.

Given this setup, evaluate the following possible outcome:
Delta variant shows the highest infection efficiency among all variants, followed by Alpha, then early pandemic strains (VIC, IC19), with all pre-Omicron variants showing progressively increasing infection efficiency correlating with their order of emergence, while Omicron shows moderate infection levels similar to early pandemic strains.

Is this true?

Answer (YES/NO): NO